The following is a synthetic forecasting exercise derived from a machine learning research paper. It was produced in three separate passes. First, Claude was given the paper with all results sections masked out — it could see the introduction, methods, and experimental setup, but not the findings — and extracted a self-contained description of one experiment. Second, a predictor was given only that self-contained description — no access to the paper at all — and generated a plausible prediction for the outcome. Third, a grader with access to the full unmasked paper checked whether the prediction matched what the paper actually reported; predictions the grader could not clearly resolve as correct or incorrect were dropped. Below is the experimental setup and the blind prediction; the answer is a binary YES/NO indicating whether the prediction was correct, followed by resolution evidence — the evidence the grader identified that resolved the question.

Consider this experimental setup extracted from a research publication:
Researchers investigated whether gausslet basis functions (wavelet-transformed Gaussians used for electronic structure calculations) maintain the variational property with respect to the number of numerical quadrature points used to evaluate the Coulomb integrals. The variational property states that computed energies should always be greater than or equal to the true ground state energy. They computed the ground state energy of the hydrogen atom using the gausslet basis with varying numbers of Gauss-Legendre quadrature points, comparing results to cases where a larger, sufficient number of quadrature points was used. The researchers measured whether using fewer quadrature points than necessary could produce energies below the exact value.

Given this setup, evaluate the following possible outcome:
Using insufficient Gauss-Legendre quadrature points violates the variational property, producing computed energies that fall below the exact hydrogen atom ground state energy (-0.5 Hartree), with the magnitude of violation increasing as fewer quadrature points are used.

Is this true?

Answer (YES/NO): NO